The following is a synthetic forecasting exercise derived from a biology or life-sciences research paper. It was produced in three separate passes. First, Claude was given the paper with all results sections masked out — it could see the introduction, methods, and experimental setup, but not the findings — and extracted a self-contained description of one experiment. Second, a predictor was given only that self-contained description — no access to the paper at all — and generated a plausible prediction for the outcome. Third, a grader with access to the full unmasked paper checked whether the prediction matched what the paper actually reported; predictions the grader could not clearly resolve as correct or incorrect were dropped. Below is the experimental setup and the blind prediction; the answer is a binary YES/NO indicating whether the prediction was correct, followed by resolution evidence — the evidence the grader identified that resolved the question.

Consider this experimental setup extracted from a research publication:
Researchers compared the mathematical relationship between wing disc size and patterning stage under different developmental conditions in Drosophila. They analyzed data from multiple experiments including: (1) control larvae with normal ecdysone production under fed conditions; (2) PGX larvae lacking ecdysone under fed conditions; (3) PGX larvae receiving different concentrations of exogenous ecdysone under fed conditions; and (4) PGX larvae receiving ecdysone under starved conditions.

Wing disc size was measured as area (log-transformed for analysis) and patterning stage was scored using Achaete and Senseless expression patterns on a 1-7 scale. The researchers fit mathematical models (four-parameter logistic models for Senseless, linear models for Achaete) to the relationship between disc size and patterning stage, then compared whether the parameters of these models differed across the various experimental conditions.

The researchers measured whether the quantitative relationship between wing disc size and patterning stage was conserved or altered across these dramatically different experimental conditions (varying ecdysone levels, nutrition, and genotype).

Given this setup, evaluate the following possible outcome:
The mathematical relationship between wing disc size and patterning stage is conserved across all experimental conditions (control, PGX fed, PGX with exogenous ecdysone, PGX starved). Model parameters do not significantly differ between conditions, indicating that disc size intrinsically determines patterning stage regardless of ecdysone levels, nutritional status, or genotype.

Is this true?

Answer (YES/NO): NO